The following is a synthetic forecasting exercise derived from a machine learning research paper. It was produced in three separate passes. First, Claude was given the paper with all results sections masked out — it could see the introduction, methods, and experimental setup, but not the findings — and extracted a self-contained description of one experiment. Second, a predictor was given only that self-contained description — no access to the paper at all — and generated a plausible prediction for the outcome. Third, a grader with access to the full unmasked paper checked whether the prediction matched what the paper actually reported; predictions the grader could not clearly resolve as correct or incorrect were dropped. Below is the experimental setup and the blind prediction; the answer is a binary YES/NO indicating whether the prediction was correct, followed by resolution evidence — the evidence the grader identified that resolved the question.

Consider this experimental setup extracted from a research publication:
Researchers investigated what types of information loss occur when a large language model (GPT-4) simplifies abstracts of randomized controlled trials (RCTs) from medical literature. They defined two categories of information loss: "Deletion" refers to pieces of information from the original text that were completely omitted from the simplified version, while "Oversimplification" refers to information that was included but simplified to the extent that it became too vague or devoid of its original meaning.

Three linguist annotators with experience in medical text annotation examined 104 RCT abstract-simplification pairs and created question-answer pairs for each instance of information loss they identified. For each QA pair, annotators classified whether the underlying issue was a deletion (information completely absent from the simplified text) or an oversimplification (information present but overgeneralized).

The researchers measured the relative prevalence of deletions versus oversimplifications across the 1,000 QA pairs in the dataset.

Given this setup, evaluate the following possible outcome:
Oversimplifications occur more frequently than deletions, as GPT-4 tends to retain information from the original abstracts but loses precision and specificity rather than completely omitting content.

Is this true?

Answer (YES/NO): YES